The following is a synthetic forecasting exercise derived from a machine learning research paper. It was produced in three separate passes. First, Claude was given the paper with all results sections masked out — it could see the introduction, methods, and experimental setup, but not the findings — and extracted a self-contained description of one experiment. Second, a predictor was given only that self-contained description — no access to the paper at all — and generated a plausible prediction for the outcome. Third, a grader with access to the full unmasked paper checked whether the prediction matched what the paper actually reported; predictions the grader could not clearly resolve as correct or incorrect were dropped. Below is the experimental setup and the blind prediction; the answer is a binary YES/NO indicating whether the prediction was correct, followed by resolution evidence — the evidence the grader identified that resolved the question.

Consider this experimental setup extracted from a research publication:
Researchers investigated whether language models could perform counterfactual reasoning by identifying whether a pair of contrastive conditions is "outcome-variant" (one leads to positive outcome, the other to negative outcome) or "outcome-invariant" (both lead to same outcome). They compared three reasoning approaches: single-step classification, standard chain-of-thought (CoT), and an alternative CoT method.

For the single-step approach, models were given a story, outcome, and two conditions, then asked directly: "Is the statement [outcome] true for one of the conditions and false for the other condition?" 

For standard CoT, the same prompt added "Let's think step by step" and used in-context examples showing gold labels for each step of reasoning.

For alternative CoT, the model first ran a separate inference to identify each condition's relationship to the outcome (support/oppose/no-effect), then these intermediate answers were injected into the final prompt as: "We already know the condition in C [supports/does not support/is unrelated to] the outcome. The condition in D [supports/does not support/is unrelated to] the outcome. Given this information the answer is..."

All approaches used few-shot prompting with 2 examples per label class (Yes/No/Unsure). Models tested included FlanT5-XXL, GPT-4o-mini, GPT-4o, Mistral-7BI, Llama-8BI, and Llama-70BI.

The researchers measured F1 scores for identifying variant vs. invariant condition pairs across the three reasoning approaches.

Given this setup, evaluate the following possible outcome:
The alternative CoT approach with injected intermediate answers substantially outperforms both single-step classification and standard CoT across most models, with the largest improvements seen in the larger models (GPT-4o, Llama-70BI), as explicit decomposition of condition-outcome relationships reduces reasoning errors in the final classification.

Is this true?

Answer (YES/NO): NO